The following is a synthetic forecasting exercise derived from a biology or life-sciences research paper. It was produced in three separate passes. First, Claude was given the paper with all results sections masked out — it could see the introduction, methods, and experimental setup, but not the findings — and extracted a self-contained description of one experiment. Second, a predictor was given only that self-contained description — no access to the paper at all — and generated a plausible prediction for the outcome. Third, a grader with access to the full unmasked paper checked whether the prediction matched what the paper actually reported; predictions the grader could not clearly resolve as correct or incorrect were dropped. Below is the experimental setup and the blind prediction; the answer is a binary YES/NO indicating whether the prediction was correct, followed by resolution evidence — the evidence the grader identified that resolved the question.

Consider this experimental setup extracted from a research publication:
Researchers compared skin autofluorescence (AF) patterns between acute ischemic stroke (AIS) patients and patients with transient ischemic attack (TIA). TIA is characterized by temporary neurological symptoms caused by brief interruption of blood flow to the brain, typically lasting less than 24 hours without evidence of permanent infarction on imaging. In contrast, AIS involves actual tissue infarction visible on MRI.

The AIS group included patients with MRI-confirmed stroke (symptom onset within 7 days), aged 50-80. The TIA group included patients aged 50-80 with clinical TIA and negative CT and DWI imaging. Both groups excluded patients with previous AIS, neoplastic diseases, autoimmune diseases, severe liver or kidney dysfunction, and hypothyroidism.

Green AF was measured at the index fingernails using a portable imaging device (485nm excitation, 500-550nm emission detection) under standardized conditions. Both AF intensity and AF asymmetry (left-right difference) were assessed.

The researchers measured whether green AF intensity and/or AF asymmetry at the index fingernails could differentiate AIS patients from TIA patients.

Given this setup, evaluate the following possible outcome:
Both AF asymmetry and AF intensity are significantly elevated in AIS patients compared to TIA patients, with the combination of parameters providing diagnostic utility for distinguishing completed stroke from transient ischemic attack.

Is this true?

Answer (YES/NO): YES